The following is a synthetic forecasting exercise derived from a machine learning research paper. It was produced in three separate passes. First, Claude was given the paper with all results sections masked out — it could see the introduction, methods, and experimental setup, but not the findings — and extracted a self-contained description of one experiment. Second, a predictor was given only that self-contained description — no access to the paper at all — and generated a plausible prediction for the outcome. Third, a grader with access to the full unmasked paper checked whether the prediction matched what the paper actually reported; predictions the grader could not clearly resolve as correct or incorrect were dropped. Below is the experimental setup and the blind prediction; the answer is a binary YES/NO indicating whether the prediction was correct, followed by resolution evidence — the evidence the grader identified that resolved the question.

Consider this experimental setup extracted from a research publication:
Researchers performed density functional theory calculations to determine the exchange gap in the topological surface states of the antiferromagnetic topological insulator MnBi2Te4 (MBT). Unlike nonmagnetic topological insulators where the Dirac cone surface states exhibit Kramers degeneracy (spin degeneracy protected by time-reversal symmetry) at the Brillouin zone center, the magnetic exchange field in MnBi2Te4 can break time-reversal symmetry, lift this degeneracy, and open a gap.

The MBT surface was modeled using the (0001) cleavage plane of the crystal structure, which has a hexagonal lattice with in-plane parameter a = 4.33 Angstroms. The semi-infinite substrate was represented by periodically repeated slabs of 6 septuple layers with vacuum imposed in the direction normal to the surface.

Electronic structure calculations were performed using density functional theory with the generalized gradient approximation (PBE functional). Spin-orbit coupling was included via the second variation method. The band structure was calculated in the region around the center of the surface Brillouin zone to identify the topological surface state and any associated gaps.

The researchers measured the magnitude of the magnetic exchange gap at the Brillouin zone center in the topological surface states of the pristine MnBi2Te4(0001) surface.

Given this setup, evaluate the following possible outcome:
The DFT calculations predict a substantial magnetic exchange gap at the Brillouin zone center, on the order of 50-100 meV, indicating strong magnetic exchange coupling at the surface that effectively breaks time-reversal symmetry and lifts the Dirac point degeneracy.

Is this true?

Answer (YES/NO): YES